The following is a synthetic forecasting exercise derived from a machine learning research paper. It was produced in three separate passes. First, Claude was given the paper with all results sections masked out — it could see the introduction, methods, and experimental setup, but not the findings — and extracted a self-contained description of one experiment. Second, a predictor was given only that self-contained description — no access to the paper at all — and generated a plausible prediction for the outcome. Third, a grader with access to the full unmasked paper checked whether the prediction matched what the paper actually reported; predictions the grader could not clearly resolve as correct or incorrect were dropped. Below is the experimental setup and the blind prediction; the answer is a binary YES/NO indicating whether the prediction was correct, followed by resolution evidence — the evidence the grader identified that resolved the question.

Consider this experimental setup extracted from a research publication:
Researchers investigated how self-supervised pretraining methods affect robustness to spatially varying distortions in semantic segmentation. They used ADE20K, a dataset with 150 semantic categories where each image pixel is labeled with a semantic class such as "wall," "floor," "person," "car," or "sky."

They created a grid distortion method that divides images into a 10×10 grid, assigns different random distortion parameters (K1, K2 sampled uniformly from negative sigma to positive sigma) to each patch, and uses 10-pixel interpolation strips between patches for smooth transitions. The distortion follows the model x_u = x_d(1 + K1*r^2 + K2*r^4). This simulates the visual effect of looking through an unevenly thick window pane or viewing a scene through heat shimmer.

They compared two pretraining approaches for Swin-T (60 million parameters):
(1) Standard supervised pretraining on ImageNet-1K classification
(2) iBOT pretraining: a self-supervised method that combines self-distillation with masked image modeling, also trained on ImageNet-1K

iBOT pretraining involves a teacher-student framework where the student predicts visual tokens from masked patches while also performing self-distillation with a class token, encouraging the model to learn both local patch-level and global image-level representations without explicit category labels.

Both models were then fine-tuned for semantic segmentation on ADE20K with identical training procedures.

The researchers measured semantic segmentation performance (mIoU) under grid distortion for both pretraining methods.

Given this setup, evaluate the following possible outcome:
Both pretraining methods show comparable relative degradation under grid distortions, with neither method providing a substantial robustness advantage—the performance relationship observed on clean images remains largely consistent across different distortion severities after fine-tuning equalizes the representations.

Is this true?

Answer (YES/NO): NO